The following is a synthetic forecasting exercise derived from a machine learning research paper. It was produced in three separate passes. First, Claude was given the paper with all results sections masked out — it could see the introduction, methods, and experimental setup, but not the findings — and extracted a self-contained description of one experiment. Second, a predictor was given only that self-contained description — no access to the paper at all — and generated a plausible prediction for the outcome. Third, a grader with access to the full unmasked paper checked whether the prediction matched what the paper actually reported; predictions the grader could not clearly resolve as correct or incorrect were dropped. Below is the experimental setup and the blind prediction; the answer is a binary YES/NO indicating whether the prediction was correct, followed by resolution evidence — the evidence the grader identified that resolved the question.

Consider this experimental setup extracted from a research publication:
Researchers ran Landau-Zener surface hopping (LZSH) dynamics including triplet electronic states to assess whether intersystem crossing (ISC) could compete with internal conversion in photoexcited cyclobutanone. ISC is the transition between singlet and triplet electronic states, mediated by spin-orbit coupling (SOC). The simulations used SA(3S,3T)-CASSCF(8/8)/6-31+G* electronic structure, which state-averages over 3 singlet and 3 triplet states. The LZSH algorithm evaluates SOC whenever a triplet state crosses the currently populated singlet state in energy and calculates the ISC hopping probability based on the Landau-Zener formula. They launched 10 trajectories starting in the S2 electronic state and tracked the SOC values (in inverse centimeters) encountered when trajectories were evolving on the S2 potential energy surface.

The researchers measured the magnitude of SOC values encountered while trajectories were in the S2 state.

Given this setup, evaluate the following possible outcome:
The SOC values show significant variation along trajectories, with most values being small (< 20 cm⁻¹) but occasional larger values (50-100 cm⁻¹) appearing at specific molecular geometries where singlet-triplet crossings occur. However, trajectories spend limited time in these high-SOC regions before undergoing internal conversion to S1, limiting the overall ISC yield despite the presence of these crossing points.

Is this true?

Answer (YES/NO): NO